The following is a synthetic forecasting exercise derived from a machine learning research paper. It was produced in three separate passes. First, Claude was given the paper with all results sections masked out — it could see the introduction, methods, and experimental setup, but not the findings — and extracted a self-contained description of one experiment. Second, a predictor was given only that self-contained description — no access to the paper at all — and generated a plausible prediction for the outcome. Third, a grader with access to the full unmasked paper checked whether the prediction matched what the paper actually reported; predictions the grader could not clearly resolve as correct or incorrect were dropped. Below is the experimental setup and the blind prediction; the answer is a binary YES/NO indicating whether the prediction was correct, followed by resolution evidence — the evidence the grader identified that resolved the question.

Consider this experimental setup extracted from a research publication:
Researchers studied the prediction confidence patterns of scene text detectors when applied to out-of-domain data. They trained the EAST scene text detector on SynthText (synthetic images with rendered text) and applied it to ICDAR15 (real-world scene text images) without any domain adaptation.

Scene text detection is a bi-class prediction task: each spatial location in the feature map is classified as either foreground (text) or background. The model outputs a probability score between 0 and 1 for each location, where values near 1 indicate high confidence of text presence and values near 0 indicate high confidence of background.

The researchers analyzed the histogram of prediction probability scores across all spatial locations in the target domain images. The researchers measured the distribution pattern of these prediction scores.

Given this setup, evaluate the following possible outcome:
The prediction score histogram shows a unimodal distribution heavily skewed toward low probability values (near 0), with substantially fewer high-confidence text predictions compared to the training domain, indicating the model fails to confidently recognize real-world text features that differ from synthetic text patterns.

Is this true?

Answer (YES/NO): NO